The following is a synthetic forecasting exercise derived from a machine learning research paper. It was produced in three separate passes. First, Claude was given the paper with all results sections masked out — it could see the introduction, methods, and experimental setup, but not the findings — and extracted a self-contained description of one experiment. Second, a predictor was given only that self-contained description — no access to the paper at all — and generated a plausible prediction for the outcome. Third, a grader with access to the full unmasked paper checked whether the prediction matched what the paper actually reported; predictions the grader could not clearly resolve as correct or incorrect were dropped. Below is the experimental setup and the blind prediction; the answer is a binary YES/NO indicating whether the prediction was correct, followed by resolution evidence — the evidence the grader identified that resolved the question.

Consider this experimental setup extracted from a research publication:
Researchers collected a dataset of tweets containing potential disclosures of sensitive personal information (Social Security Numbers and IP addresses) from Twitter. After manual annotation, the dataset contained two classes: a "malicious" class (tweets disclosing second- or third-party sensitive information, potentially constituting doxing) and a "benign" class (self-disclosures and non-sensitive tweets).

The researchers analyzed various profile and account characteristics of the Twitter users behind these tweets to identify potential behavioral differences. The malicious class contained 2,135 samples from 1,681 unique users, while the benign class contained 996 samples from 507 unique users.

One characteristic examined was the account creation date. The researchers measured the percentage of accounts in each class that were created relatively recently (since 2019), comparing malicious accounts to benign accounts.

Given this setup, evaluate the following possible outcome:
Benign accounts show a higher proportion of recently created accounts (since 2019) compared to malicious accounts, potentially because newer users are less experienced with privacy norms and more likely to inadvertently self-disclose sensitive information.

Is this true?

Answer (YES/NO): NO